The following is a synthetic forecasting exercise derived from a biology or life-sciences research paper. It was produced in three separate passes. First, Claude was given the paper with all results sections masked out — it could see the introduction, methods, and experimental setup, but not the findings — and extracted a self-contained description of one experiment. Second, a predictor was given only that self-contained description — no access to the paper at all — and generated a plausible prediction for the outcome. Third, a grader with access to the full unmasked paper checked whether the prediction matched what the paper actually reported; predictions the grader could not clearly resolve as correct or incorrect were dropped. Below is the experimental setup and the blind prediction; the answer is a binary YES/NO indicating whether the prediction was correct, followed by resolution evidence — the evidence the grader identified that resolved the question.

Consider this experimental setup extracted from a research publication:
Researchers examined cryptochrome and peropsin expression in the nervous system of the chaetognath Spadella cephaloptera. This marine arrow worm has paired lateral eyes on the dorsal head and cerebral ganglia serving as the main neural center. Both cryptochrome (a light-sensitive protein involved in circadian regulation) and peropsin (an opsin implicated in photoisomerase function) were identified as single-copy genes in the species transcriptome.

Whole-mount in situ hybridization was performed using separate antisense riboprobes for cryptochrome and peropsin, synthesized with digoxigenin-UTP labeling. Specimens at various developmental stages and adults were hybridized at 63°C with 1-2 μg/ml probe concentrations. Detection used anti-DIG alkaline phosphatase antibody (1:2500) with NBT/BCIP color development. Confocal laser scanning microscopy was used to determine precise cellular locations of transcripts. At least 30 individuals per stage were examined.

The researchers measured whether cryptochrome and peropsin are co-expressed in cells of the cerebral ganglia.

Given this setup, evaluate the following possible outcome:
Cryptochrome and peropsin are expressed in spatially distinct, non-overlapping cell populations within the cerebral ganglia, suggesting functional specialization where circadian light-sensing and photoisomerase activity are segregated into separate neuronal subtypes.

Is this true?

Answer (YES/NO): NO